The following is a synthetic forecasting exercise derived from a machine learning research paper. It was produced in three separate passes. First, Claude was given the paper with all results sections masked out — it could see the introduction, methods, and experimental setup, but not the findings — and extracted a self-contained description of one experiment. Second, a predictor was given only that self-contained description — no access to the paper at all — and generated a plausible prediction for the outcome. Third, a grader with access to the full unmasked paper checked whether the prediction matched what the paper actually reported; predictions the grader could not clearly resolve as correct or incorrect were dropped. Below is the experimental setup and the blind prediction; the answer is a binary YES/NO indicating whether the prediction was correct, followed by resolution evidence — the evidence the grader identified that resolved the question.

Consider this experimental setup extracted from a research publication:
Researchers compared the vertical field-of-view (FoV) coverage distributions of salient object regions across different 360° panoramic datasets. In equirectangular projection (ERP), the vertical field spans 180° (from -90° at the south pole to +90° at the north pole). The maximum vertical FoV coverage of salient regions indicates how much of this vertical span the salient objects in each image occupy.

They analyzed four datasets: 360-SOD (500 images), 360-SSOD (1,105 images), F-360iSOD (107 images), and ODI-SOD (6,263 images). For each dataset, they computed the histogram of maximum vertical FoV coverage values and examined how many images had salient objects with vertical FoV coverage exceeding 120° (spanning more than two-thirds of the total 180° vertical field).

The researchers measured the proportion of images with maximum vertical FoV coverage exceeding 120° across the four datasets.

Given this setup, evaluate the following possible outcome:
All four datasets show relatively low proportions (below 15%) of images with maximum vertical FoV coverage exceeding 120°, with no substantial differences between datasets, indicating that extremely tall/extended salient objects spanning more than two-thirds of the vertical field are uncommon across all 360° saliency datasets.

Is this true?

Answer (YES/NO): NO